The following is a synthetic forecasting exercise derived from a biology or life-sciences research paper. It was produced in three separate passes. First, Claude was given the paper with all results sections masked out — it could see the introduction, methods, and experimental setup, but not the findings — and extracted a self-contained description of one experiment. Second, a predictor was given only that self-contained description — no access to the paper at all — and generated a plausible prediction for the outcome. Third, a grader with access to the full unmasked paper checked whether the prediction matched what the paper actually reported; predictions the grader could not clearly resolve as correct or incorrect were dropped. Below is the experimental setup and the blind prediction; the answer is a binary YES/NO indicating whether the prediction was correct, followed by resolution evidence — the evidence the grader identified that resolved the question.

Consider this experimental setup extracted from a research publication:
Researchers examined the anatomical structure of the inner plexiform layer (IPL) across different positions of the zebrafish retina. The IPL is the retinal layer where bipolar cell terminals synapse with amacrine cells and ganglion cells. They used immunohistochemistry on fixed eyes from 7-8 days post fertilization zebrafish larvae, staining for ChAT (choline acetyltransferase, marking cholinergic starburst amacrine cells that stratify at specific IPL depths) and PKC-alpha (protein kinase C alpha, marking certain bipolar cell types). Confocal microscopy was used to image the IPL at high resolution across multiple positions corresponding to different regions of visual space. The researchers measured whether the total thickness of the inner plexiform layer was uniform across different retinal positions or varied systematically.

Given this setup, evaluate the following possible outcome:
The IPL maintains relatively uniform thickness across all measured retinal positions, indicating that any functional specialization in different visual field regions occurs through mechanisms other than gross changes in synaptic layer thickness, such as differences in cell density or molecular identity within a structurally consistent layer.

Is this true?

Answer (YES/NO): NO